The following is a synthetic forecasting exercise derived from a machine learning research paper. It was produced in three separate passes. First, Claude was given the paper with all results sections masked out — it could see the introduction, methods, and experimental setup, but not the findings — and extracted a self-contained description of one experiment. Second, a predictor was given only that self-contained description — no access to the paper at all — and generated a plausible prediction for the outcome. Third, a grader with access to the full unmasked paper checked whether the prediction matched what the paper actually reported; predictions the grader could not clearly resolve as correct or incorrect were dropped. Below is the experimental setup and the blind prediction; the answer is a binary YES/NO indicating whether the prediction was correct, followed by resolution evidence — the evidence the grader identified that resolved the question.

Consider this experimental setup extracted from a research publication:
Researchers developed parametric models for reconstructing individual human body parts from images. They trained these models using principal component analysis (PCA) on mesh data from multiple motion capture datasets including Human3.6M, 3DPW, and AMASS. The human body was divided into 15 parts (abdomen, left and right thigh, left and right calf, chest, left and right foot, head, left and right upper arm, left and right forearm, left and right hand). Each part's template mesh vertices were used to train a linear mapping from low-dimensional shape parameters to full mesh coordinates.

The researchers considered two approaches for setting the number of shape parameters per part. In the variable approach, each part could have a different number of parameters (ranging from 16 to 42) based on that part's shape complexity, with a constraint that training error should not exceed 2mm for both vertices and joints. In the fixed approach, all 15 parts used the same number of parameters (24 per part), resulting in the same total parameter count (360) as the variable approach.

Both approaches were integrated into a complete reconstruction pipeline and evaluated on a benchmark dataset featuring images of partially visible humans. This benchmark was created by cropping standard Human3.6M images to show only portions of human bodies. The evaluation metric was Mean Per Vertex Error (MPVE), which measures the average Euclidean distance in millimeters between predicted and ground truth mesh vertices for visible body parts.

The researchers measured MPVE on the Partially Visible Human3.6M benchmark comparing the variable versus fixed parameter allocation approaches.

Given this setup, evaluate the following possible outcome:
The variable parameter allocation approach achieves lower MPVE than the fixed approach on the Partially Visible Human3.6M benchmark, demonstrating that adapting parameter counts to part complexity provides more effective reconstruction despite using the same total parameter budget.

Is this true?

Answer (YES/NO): YES